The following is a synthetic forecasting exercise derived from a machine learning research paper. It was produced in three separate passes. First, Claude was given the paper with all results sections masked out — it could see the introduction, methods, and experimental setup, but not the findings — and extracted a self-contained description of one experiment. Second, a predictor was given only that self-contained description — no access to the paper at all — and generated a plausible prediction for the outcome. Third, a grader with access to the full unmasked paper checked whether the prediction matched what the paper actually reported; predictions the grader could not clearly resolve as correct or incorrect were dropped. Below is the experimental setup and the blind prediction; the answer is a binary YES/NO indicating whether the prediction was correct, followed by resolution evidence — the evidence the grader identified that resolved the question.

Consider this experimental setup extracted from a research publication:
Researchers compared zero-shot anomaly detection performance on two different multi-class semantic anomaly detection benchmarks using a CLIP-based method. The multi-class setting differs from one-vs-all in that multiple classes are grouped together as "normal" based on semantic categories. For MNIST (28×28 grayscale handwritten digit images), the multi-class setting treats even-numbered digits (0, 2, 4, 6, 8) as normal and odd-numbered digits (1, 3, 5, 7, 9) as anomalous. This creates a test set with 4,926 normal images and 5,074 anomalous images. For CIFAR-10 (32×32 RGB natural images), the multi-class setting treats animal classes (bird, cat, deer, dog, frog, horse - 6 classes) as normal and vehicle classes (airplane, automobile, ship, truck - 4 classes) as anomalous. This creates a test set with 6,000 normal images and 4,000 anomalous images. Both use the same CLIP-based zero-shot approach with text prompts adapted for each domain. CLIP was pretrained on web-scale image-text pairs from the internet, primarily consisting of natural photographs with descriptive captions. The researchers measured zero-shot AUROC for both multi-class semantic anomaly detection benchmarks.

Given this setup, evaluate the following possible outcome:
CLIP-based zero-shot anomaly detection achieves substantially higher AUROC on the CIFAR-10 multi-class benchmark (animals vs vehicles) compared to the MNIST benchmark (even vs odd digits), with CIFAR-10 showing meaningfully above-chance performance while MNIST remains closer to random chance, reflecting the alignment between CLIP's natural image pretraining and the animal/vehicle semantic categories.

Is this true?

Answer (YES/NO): YES